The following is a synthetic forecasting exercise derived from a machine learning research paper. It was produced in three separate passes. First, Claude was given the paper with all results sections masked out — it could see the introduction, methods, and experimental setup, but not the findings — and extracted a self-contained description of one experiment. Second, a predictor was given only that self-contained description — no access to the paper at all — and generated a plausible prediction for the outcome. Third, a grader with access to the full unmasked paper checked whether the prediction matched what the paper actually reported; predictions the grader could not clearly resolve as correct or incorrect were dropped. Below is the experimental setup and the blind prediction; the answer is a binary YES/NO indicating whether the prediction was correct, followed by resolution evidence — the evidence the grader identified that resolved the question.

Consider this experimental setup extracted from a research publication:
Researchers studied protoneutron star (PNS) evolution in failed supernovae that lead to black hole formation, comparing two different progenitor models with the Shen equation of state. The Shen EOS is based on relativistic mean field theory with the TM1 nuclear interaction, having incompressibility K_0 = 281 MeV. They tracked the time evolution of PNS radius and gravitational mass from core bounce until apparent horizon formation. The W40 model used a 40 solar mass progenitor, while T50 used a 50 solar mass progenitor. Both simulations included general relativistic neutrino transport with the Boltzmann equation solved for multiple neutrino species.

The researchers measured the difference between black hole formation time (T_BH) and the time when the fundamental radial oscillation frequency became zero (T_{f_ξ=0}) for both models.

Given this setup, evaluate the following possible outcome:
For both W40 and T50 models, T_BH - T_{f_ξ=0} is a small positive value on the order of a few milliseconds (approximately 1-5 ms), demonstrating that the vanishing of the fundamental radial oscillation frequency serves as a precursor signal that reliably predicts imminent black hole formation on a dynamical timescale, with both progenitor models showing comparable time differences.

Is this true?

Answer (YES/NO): NO